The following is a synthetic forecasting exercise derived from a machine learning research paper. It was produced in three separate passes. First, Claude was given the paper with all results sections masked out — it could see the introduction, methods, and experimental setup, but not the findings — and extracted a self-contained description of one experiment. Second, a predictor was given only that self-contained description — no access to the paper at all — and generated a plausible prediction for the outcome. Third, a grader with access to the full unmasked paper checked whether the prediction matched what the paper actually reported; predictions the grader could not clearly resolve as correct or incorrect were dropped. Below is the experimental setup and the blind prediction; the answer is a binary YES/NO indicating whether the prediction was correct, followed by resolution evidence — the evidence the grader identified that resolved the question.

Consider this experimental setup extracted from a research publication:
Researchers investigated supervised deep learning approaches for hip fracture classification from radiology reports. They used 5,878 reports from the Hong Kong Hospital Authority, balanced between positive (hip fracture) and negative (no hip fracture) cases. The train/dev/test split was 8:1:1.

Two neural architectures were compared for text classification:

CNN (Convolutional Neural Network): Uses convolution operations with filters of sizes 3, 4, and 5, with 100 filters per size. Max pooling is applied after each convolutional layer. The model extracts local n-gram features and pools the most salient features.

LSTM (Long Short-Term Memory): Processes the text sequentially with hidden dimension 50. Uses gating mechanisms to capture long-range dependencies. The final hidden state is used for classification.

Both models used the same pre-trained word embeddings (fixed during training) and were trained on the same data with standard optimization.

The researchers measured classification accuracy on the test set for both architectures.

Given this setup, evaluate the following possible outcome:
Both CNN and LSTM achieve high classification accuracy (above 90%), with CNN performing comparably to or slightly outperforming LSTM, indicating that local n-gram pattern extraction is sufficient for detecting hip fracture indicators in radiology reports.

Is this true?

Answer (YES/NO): NO